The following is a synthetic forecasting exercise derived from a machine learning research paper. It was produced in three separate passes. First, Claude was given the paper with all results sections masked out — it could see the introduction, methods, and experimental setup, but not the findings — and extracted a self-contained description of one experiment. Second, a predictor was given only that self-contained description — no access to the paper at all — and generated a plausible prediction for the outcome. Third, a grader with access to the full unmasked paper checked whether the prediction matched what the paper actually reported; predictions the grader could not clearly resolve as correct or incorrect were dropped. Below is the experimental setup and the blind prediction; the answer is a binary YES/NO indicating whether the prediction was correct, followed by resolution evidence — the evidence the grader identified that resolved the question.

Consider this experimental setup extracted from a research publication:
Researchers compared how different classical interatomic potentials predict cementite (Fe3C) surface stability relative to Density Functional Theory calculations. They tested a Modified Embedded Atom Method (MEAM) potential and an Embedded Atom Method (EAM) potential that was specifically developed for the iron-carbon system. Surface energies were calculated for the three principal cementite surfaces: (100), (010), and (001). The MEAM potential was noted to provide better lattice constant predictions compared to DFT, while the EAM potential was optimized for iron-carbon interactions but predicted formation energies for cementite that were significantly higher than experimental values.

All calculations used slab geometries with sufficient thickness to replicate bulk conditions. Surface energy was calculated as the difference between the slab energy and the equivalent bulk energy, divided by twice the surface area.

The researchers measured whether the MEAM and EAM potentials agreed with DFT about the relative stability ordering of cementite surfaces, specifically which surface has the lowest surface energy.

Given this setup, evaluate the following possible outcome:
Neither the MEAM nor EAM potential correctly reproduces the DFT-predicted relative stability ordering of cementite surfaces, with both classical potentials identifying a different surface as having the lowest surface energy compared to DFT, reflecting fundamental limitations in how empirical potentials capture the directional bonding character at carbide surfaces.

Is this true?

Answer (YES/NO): NO